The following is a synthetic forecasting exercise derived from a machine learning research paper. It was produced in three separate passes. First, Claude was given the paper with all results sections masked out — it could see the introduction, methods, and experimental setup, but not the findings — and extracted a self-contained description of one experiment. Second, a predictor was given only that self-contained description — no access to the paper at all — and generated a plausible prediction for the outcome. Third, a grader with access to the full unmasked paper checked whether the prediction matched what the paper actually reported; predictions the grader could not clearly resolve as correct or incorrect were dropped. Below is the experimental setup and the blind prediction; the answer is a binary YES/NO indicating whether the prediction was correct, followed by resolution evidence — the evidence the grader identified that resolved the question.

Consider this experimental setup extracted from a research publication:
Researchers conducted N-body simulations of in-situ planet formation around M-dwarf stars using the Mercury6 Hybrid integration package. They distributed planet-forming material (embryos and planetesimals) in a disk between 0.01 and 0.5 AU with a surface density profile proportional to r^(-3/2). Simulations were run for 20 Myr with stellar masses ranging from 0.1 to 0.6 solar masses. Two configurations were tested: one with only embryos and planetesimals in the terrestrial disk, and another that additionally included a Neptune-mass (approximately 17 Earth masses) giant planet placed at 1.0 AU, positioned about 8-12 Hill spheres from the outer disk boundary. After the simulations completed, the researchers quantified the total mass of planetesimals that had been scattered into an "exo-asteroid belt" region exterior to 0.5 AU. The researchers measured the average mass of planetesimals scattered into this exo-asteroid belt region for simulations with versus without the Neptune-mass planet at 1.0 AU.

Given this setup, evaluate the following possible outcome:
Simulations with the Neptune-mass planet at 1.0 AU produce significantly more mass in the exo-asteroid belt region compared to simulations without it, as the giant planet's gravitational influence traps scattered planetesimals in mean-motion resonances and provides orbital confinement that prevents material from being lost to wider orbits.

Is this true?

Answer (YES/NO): NO